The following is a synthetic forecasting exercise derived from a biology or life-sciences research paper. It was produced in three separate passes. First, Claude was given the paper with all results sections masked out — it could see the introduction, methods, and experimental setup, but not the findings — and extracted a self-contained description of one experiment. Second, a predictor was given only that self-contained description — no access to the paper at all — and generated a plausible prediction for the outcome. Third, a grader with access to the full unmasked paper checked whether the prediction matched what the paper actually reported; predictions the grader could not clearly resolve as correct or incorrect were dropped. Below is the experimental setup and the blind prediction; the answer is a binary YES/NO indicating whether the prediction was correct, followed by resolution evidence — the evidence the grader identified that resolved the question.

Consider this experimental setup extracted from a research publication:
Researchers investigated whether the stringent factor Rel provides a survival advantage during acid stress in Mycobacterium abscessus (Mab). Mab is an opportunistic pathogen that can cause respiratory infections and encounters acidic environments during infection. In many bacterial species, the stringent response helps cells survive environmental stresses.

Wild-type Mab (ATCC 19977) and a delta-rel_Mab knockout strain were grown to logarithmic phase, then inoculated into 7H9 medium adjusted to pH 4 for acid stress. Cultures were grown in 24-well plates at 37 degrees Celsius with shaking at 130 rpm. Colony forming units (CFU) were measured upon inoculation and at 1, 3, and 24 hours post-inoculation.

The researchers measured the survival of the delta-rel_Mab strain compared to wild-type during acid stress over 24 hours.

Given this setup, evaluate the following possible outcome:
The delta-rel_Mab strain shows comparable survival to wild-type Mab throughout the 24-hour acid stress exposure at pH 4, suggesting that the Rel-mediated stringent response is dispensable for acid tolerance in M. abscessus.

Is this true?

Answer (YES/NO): YES